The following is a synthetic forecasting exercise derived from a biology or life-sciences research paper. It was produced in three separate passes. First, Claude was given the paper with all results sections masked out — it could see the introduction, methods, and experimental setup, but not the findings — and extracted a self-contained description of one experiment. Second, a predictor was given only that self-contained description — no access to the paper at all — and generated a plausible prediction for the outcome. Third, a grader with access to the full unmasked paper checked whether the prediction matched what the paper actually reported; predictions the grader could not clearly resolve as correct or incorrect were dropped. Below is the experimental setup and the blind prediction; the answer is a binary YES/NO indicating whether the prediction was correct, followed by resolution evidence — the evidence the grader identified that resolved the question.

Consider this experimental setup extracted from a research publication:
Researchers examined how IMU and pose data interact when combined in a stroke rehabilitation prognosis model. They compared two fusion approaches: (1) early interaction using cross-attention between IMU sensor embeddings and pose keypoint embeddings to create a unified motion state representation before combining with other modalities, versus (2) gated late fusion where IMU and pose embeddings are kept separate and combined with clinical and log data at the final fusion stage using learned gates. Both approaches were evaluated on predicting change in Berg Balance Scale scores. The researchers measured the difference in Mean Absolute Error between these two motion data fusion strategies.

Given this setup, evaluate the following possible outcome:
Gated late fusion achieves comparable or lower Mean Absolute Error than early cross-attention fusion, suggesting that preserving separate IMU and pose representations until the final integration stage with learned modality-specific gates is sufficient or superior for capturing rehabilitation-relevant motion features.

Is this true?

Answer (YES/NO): NO